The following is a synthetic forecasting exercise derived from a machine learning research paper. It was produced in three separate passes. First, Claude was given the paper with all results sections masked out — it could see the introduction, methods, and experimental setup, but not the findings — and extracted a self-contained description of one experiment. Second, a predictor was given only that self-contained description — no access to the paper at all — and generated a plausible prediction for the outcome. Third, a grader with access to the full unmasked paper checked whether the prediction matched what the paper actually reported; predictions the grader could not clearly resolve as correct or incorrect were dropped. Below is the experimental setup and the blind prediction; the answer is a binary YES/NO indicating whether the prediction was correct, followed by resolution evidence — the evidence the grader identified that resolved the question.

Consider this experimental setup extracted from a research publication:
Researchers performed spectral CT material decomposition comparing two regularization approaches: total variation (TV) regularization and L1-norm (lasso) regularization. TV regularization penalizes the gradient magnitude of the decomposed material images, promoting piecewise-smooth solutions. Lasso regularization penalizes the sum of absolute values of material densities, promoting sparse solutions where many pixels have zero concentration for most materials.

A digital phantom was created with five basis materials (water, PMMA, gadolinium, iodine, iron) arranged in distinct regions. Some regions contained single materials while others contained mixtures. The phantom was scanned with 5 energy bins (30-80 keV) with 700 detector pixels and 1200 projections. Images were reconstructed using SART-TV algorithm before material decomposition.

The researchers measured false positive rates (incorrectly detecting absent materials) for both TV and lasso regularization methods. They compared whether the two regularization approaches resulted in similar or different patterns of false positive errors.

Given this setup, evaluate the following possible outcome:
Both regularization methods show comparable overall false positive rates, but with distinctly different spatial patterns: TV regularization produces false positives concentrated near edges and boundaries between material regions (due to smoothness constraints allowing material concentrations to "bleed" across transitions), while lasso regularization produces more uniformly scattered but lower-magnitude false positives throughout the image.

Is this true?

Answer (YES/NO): NO